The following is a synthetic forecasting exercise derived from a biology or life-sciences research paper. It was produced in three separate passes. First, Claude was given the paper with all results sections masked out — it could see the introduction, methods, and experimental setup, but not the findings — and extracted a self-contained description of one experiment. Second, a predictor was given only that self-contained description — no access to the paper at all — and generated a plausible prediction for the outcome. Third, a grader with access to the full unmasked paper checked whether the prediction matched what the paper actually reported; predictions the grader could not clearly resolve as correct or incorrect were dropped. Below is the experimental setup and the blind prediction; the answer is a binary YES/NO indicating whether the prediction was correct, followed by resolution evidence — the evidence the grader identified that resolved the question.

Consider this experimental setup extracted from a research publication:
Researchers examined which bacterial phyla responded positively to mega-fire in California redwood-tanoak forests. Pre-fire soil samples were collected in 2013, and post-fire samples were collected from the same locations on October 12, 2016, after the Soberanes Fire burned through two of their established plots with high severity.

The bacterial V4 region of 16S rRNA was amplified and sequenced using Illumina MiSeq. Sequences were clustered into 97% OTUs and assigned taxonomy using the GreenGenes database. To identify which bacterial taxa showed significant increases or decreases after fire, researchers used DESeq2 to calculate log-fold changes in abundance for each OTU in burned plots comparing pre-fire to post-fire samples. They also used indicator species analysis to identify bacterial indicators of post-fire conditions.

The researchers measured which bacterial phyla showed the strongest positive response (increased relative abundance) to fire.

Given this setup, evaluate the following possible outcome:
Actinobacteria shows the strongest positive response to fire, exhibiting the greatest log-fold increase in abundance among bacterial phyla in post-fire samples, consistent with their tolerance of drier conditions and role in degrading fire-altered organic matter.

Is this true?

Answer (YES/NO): NO